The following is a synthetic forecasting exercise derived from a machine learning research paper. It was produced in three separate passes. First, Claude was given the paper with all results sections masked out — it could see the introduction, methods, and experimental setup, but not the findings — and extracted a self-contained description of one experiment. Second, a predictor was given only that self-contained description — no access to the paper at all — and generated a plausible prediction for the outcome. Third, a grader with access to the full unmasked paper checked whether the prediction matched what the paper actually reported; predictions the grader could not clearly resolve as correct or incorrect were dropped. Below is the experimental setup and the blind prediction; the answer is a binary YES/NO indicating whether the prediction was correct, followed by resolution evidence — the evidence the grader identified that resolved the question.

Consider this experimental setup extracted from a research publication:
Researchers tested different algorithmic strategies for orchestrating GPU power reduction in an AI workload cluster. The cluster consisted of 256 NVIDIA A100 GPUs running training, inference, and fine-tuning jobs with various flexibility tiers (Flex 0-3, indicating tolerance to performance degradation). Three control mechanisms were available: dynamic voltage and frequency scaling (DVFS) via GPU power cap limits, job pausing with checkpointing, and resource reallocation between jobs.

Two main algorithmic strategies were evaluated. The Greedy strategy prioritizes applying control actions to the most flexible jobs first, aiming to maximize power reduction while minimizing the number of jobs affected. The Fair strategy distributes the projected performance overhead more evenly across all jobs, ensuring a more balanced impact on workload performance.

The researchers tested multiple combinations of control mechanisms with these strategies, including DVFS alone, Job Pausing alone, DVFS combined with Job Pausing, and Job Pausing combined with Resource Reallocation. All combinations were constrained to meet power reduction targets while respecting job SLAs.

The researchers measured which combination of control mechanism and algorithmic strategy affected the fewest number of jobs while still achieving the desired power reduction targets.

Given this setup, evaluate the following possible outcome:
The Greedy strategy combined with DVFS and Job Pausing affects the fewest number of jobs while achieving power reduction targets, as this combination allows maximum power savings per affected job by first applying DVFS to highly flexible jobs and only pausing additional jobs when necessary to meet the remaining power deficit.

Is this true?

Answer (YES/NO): NO